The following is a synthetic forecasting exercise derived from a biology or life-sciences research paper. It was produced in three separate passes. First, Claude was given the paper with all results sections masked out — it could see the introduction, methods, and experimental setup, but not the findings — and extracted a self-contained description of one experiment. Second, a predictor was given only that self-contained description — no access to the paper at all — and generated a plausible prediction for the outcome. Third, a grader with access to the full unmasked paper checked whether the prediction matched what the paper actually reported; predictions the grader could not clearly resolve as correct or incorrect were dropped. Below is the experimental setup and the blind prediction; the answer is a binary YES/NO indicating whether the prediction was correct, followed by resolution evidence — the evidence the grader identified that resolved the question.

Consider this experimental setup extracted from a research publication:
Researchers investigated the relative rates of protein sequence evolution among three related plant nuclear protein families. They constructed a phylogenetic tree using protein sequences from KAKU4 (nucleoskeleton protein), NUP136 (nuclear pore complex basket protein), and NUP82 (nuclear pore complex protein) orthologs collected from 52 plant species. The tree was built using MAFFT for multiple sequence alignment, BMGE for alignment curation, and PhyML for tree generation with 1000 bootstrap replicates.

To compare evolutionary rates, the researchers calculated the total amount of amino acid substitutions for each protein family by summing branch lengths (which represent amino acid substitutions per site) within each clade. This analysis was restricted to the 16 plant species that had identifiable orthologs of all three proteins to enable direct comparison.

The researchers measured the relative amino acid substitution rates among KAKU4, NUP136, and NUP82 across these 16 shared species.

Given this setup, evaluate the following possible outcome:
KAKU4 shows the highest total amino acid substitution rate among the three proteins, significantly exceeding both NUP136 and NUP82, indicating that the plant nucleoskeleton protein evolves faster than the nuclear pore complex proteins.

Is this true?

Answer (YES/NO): YES